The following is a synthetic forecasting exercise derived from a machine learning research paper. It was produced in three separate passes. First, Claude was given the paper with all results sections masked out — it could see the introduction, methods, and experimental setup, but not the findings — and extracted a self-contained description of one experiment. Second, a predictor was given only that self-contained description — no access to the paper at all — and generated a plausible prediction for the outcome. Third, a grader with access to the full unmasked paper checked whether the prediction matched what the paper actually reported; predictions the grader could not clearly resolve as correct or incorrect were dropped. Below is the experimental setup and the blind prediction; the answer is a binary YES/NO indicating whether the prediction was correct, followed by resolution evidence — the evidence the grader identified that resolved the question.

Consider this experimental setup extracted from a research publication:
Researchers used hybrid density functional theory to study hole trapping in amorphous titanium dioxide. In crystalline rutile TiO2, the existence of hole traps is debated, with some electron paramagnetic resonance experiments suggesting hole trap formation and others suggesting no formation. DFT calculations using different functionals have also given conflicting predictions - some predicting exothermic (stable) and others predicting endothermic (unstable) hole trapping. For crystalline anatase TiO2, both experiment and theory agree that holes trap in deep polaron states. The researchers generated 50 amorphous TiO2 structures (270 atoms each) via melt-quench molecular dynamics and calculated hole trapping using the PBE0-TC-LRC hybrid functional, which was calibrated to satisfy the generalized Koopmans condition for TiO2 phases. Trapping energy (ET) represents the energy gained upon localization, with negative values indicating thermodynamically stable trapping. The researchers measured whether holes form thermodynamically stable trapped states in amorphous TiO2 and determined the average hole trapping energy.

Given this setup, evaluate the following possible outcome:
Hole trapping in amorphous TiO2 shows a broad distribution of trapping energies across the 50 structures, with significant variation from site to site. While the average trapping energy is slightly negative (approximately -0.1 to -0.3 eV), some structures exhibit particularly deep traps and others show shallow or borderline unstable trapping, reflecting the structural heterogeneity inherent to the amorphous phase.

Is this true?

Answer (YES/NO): NO